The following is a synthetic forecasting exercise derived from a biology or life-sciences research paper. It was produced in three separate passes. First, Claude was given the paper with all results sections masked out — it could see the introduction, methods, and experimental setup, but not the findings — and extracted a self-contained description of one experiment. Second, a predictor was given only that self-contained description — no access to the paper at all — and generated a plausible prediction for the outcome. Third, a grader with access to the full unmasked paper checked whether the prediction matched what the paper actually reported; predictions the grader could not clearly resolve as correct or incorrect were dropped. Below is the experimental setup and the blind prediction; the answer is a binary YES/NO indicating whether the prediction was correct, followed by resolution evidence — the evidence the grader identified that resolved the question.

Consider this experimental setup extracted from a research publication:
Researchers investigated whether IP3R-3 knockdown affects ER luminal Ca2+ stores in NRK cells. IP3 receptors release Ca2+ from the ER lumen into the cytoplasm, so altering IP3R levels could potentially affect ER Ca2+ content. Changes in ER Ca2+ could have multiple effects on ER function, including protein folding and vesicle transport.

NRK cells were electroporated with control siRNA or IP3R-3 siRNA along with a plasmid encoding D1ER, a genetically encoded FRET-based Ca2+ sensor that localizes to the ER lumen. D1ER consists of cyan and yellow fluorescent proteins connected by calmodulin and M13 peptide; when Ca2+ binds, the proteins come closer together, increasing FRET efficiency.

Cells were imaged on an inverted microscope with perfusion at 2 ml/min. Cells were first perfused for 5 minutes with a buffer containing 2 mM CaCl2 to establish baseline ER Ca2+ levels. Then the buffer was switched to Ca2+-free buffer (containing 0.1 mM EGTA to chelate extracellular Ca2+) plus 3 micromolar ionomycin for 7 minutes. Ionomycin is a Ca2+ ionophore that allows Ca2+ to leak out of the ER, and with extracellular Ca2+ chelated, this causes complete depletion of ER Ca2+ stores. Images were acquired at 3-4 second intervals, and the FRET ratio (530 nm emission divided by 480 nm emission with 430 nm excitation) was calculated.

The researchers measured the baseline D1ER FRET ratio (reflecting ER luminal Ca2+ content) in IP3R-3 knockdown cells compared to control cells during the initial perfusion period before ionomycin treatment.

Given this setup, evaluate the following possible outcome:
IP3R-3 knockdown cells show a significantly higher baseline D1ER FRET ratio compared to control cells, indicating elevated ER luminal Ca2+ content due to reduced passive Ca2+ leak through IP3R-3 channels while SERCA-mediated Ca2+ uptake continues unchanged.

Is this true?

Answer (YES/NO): NO